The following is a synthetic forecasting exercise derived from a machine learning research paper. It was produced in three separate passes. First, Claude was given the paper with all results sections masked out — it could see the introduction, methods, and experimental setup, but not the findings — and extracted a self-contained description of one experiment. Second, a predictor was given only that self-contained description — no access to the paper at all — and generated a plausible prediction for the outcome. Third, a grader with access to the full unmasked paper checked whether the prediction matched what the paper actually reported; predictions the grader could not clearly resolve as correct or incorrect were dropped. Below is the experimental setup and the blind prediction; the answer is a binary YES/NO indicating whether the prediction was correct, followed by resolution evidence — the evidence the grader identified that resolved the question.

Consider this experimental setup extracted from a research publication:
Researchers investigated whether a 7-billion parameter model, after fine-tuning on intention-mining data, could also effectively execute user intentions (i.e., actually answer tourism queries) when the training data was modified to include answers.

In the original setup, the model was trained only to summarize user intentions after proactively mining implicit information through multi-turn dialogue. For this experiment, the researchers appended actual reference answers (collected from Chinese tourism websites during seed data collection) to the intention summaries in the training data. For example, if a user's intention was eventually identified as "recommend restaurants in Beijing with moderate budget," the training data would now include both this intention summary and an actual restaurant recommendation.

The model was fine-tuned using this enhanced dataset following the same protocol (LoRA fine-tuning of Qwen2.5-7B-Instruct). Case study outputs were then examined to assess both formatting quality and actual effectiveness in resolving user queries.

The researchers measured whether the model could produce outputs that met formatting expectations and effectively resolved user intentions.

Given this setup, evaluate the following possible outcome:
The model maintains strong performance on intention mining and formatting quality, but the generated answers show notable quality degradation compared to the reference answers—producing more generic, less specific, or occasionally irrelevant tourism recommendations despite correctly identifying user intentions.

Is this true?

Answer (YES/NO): NO